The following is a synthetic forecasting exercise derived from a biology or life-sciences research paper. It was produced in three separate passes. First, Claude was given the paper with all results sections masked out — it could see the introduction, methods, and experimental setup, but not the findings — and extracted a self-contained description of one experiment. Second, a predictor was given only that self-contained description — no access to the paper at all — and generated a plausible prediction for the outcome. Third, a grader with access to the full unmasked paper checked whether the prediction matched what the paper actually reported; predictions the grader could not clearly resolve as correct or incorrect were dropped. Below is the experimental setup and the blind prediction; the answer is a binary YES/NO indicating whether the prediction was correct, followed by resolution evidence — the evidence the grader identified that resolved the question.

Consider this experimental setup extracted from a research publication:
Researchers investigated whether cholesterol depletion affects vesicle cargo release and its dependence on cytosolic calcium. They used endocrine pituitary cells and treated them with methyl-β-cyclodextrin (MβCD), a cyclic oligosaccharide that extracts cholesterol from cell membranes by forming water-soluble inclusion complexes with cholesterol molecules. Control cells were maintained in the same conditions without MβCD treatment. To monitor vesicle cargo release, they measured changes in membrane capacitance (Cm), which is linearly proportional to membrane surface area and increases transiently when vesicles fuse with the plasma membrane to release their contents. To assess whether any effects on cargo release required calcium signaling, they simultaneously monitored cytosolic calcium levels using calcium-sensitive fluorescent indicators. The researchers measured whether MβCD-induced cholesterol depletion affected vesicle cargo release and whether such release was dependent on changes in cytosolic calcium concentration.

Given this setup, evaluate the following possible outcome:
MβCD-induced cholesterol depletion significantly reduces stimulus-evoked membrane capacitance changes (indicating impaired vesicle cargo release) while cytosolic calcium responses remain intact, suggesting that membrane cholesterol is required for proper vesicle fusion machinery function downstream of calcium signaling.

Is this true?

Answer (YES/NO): NO